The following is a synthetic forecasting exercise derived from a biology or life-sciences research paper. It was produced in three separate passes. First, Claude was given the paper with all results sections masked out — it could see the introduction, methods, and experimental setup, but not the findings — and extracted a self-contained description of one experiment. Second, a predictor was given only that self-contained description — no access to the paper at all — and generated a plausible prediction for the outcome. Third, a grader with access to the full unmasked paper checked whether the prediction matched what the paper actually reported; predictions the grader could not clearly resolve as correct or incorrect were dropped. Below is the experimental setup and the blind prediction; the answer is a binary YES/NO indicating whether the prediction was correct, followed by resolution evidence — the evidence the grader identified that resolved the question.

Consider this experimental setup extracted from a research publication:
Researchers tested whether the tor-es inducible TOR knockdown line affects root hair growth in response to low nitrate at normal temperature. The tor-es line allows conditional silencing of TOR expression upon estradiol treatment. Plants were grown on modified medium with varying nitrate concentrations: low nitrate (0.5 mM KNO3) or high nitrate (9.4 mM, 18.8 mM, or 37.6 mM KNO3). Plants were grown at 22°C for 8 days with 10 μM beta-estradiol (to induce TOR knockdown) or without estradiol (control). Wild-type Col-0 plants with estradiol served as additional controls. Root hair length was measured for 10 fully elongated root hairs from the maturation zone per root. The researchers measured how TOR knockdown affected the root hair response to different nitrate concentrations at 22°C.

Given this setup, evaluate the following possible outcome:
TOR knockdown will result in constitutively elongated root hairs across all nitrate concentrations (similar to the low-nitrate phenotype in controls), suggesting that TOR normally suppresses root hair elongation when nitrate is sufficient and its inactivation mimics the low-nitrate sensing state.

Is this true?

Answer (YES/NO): NO